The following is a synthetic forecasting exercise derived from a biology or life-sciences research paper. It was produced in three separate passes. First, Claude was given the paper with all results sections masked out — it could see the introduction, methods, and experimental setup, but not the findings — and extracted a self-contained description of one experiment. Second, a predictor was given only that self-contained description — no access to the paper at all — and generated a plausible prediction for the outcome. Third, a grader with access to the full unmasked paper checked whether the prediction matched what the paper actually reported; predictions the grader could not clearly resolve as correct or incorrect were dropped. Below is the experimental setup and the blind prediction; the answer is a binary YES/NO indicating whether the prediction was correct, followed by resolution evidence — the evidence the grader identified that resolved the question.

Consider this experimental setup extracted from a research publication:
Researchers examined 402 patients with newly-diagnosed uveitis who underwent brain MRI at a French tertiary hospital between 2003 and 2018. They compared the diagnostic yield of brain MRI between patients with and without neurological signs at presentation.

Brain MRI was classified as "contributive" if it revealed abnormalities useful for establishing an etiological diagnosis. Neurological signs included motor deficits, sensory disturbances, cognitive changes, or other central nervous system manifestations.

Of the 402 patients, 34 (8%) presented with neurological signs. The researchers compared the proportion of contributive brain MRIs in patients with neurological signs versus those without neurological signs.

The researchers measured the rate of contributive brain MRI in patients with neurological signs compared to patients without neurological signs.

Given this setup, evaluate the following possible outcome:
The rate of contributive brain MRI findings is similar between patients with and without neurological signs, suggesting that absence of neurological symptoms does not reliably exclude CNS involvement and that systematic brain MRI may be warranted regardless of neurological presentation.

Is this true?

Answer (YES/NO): NO